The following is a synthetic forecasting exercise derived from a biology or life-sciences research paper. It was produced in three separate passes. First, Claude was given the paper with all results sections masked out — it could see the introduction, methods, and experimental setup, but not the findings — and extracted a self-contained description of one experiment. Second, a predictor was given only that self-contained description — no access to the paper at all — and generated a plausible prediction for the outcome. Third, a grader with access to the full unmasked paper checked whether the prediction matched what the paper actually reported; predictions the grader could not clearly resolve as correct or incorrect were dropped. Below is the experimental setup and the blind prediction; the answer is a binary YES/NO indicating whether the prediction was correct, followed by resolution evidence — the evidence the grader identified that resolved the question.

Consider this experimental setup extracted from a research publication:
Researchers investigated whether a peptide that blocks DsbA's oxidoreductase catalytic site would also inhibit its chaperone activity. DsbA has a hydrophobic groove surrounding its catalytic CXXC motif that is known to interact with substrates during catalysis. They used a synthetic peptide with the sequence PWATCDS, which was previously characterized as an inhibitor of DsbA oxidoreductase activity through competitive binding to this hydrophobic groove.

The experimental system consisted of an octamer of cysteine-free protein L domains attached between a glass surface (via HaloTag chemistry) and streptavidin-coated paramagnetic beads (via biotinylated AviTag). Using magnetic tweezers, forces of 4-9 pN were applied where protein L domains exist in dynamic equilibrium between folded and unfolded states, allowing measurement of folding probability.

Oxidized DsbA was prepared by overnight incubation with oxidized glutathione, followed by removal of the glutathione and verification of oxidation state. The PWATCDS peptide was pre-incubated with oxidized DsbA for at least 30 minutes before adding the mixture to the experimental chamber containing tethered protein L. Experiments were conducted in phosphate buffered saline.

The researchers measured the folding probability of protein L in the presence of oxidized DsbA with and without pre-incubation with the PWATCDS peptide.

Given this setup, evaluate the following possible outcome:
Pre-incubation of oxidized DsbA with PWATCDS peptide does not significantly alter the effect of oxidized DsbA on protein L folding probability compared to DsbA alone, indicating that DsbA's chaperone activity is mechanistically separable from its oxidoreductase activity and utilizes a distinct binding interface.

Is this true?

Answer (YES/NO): NO